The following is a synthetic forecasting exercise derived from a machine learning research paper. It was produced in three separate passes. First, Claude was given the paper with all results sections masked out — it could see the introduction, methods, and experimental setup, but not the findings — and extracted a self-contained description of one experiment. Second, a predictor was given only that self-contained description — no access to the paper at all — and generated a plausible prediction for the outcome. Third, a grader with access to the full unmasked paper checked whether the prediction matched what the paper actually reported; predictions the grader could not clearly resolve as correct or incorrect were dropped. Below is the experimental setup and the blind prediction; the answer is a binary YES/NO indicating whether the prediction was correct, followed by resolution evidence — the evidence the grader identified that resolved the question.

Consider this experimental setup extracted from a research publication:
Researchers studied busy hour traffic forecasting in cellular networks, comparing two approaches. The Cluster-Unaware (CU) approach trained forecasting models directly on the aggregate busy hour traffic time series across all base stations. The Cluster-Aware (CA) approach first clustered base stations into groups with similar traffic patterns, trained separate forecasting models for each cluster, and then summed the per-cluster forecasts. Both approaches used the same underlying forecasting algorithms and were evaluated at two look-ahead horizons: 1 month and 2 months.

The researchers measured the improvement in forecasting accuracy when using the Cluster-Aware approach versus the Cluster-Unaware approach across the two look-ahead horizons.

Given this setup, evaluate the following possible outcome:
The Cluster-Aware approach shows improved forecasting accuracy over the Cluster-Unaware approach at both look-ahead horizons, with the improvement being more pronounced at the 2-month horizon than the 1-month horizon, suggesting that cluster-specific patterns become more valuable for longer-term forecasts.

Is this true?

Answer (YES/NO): NO